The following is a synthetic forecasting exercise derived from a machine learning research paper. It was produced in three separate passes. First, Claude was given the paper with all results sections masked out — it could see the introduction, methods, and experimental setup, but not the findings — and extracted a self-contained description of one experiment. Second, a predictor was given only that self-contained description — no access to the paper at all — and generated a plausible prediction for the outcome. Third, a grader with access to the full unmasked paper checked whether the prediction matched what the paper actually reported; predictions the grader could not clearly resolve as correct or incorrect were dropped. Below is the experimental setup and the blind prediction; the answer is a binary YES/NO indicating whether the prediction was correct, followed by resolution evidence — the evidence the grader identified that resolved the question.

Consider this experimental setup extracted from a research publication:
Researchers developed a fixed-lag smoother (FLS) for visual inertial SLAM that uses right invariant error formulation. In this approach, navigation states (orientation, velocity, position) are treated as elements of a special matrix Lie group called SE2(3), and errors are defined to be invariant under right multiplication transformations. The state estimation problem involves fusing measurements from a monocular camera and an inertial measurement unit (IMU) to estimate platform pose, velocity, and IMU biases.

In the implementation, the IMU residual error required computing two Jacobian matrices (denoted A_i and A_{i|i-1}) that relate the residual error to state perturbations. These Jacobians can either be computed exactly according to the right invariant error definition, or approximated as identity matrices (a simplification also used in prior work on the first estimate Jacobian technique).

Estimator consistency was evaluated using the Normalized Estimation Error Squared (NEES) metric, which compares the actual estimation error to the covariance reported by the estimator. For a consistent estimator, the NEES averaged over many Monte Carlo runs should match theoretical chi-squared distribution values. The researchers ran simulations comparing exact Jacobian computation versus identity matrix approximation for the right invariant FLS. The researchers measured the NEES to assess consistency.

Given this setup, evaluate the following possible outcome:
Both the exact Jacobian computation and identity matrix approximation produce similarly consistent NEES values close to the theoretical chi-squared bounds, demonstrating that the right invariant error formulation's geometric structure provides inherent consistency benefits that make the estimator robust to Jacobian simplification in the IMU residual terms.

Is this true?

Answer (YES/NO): NO